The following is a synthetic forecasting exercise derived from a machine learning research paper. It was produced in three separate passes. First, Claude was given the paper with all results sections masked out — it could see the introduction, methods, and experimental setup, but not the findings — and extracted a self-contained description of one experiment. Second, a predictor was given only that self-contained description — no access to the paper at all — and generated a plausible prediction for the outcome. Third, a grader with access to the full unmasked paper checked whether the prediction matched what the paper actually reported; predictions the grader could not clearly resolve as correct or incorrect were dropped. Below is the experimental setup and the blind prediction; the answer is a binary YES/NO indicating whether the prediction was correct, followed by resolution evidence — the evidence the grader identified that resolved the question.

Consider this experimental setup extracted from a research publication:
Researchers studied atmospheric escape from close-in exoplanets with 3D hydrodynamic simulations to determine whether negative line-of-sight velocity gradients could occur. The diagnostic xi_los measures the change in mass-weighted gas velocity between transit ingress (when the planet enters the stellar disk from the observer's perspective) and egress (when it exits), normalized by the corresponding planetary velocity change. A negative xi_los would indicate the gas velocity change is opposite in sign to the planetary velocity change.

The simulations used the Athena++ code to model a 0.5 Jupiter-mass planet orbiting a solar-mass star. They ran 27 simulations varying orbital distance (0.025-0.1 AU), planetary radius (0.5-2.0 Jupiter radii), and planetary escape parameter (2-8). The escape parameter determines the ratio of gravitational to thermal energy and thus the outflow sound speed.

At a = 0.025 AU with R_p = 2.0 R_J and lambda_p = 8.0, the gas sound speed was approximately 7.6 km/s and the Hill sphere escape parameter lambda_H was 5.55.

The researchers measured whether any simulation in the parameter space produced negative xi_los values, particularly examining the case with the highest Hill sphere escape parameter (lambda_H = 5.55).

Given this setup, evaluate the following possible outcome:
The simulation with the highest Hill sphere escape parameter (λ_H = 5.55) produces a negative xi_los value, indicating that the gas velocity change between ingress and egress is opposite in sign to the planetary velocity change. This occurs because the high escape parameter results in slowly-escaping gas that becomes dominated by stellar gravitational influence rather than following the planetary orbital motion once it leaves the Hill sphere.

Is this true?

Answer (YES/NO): YES